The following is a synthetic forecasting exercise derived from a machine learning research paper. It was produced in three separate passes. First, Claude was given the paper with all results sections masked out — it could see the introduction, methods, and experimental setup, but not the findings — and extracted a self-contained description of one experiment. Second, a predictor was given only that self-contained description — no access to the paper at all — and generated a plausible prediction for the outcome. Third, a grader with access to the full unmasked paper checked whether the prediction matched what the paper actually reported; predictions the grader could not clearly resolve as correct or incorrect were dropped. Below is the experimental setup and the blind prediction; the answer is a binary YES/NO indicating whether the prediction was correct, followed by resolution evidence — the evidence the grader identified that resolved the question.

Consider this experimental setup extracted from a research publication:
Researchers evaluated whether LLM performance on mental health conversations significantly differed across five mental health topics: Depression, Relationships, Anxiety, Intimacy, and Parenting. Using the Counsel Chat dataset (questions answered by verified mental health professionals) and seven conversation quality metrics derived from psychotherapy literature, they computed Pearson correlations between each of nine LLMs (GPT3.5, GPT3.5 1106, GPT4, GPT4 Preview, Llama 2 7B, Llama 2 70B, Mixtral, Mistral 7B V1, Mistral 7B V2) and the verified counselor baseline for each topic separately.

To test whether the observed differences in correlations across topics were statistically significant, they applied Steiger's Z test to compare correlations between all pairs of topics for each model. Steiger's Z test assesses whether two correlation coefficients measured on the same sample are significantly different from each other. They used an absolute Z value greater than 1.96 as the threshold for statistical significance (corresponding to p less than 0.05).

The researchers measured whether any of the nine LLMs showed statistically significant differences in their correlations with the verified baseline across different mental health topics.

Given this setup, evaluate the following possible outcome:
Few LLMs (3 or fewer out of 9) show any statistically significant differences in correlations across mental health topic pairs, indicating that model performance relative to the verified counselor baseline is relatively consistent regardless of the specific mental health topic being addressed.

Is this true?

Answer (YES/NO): YES